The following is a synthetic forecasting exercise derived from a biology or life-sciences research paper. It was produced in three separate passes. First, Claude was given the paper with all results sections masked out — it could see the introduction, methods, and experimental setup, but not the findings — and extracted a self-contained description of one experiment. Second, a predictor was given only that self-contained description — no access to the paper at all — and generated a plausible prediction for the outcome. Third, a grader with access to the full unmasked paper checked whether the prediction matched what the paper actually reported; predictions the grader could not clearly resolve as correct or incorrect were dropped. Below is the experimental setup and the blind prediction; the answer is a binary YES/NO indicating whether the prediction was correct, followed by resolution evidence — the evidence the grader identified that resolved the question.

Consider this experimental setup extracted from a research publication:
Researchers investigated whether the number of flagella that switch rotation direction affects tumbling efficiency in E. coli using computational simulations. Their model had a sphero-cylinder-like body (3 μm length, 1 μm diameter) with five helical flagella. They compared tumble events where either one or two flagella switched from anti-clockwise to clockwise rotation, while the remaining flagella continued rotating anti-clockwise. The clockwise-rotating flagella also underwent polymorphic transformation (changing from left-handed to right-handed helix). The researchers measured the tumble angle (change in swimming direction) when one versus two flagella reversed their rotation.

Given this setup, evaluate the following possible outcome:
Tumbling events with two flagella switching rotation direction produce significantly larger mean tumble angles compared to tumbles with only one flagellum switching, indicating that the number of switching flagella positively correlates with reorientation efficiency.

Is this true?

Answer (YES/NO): YES